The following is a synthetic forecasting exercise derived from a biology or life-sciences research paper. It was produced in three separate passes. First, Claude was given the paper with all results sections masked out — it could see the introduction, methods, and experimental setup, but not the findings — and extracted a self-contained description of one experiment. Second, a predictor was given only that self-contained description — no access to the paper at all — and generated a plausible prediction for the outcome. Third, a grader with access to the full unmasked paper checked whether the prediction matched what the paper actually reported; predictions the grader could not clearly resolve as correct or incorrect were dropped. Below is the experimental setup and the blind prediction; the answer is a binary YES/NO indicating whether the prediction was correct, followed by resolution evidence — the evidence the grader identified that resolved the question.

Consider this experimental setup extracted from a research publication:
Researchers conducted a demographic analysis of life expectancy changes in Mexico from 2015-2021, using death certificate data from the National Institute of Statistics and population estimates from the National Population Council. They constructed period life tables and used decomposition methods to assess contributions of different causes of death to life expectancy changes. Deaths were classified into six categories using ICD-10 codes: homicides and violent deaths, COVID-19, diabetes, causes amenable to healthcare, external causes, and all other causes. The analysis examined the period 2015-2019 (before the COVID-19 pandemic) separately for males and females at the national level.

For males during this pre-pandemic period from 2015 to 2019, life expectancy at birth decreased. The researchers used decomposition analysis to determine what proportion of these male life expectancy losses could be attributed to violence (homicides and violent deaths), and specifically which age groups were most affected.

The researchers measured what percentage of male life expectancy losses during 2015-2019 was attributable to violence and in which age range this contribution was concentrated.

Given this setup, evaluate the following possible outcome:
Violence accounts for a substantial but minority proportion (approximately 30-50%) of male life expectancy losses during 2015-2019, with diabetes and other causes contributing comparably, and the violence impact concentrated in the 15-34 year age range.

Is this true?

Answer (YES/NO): NO